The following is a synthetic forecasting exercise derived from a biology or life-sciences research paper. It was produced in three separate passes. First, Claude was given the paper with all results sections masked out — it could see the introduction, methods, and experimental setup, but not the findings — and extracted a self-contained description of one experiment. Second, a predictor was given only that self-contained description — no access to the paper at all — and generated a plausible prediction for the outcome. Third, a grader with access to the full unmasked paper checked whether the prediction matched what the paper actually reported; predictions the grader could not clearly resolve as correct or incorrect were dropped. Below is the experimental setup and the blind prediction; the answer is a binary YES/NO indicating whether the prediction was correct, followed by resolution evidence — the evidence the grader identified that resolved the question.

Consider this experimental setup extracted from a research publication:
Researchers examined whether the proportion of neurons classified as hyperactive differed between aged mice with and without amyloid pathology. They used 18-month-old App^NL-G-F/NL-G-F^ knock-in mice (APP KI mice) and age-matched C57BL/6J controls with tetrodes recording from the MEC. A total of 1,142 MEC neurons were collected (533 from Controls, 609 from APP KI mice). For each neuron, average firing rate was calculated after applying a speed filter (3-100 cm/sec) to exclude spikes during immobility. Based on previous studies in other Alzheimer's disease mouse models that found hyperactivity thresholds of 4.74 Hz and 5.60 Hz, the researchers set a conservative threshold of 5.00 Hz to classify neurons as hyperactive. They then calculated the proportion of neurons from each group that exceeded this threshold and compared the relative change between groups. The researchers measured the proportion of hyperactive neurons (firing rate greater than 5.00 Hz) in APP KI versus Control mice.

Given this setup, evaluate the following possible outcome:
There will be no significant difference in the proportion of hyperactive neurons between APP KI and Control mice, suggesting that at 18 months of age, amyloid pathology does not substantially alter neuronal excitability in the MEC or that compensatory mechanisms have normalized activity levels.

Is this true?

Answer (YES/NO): NO